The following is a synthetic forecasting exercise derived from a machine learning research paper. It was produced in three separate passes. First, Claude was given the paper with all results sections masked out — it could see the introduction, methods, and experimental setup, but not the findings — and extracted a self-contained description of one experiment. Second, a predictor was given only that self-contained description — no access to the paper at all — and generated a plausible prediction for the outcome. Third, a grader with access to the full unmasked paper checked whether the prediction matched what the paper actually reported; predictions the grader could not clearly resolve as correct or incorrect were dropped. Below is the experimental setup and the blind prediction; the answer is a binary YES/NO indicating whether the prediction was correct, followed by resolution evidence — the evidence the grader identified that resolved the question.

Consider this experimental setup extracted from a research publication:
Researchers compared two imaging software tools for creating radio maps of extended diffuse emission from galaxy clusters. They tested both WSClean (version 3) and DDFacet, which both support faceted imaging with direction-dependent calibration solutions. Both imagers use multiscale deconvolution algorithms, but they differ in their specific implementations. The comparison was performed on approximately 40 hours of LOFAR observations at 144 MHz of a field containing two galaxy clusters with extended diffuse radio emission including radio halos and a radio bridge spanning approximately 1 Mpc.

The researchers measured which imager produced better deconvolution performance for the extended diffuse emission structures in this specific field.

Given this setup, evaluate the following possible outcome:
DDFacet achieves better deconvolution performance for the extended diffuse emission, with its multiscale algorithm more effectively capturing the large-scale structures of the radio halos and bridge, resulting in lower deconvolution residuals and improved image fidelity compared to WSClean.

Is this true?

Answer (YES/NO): NO